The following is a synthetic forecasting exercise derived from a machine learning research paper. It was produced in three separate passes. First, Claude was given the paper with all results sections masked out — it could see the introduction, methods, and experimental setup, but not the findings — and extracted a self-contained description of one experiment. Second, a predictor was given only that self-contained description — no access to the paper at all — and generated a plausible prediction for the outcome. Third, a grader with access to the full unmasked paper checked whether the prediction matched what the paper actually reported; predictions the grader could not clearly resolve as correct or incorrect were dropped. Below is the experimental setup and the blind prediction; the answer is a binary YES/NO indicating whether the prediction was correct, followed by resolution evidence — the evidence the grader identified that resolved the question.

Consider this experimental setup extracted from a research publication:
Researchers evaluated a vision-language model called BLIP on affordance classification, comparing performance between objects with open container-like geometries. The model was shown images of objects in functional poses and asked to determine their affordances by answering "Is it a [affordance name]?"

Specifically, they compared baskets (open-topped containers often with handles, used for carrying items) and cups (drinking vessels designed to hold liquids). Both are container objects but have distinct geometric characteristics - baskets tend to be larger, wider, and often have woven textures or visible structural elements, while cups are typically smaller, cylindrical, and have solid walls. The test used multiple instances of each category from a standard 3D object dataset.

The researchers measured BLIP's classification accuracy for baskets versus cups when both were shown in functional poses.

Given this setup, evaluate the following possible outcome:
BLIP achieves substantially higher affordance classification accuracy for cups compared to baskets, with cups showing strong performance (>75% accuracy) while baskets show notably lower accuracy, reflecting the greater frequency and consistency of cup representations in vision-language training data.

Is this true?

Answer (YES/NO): NO